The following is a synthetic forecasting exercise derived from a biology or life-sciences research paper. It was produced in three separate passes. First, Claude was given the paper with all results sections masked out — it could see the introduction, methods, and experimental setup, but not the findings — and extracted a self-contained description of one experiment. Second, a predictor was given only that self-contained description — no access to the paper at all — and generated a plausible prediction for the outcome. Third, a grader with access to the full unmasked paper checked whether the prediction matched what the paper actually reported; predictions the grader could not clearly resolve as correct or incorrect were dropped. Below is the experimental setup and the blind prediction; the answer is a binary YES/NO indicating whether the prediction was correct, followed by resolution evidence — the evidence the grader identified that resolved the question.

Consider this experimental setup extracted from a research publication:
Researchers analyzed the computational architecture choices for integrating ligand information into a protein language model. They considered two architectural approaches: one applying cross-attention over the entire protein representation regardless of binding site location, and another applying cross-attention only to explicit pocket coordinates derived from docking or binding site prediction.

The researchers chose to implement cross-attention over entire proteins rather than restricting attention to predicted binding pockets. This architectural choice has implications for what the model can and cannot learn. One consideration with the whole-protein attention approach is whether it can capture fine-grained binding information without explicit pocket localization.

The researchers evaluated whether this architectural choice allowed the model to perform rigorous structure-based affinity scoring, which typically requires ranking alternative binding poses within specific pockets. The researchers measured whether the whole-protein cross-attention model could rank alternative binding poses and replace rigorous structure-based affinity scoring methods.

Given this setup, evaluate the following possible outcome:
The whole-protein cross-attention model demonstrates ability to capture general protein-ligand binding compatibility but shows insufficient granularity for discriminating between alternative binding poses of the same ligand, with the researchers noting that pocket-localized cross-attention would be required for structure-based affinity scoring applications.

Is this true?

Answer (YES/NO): NO